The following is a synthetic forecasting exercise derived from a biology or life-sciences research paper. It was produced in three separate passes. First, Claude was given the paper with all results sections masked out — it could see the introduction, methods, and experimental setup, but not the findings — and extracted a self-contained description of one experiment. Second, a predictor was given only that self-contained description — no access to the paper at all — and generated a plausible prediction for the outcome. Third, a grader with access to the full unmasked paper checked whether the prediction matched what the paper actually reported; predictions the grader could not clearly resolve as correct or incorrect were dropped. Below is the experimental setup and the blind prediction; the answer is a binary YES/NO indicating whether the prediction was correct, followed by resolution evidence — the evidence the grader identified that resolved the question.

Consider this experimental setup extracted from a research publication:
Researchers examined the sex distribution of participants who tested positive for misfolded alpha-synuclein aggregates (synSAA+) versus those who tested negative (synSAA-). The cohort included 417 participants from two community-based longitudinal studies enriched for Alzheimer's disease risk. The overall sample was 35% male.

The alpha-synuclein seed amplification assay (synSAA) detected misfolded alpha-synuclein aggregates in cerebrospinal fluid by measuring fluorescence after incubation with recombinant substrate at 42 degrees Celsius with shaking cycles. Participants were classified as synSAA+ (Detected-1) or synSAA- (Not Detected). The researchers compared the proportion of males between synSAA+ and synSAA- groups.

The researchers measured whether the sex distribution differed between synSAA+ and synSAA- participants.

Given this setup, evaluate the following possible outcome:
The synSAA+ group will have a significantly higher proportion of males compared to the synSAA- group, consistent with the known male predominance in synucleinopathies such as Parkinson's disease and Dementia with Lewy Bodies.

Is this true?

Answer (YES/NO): YES